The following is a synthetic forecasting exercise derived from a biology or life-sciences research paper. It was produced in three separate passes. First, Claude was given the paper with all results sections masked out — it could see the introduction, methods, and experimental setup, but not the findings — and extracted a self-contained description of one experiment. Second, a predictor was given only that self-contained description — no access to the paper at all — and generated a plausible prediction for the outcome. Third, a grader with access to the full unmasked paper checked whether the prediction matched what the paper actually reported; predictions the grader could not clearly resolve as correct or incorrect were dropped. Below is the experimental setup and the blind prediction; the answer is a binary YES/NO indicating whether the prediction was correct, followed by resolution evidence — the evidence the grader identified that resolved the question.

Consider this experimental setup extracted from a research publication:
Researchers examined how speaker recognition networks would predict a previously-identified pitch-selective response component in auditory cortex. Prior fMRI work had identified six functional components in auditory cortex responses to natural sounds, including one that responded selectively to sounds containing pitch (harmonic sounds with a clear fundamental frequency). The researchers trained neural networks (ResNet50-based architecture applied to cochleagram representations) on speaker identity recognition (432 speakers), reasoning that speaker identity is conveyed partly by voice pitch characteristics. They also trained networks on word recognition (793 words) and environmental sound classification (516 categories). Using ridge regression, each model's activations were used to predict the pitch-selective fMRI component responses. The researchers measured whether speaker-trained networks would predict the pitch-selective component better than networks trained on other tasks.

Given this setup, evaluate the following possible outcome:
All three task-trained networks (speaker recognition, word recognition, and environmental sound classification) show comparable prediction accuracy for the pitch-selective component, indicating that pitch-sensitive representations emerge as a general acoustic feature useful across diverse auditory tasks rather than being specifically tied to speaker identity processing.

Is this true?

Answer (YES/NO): NO